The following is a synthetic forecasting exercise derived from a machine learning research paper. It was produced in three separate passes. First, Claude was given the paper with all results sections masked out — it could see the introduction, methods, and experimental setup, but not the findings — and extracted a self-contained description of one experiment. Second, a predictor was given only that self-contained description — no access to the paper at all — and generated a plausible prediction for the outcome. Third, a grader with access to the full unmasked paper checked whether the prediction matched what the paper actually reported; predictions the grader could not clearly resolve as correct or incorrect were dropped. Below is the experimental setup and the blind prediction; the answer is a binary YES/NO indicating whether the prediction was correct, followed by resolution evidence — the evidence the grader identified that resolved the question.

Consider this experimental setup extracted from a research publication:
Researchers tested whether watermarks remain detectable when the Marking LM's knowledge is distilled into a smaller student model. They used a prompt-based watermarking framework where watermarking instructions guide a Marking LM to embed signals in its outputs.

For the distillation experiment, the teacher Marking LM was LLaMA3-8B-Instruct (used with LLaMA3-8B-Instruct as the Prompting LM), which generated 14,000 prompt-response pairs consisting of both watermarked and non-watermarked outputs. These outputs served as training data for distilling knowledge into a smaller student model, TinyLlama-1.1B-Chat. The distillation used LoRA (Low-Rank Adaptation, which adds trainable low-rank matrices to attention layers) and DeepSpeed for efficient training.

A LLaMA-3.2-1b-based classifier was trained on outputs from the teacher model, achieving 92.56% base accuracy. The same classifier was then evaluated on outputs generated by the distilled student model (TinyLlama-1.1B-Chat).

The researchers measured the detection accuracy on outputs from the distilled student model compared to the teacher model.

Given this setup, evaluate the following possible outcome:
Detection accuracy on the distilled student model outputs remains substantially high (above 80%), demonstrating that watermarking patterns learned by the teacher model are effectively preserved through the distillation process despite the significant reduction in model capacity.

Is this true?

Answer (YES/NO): YES